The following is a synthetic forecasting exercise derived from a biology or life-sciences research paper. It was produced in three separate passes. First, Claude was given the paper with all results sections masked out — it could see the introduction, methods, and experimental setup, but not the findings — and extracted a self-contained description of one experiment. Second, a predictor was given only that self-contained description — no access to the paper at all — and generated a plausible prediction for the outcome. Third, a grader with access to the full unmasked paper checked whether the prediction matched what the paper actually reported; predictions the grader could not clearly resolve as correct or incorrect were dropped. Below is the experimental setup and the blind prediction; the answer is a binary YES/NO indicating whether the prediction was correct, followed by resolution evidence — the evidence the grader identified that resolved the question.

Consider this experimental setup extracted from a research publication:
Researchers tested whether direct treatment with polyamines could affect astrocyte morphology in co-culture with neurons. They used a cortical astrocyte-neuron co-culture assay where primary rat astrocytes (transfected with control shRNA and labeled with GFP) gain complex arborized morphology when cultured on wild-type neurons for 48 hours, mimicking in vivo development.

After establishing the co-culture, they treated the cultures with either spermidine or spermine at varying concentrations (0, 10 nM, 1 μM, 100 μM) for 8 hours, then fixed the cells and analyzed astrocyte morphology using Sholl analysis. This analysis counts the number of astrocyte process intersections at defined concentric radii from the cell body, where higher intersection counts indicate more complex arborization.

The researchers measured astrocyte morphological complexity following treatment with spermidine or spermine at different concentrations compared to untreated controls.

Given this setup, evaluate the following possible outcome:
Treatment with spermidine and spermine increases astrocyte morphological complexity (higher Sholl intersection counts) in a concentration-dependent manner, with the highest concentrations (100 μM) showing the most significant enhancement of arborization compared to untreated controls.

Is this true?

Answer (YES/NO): NO